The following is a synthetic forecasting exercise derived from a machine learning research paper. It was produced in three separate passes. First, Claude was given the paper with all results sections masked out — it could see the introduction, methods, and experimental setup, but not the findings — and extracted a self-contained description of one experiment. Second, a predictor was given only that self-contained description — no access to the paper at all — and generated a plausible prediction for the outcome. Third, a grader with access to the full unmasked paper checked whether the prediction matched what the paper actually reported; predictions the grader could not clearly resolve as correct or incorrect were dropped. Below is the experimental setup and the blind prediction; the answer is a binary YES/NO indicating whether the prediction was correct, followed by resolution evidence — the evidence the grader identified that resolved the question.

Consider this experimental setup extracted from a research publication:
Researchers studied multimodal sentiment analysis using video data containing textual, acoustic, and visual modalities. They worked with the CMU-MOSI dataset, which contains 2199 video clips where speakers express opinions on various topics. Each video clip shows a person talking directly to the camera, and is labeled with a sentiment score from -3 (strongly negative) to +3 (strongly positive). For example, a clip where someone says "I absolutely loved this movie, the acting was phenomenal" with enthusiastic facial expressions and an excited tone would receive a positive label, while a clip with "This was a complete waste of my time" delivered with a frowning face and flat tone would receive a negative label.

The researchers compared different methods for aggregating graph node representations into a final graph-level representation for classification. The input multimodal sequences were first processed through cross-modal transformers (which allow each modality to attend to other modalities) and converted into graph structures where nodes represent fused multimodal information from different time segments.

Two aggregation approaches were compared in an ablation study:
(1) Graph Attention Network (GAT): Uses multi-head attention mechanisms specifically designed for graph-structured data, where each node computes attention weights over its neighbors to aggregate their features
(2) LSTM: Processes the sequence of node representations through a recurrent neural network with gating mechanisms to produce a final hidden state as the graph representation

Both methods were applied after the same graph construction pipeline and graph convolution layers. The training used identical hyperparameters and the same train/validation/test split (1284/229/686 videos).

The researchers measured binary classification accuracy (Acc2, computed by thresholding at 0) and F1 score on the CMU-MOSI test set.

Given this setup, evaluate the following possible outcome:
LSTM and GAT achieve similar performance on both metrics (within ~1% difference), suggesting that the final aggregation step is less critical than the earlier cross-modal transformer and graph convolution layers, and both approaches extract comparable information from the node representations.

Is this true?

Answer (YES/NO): NO